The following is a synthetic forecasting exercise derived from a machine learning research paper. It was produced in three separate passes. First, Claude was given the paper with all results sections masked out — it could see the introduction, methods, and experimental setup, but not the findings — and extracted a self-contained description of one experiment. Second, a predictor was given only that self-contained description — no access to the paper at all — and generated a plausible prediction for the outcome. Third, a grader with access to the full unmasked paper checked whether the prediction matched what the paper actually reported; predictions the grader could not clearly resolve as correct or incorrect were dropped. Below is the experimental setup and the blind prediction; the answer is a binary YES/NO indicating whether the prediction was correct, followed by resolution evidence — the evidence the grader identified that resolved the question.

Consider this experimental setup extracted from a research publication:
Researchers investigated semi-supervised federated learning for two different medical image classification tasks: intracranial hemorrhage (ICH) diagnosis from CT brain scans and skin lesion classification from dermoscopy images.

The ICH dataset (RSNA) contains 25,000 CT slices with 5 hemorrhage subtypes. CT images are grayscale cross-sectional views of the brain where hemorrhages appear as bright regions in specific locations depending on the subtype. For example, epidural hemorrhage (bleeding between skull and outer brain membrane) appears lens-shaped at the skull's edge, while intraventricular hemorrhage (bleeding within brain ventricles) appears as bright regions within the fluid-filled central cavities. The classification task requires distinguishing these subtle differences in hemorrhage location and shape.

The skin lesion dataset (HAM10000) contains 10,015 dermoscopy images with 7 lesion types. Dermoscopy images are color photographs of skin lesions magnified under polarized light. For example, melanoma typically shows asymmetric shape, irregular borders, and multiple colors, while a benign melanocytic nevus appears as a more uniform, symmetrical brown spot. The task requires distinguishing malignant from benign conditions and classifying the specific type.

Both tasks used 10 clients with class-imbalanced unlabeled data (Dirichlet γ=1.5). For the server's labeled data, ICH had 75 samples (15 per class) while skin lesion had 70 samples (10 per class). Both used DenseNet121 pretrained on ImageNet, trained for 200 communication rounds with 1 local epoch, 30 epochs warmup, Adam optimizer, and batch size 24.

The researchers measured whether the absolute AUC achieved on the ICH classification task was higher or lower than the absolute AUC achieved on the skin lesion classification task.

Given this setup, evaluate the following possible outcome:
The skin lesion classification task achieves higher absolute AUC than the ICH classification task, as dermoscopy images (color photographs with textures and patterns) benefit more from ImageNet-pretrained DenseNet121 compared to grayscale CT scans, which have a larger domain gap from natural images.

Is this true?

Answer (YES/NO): NO